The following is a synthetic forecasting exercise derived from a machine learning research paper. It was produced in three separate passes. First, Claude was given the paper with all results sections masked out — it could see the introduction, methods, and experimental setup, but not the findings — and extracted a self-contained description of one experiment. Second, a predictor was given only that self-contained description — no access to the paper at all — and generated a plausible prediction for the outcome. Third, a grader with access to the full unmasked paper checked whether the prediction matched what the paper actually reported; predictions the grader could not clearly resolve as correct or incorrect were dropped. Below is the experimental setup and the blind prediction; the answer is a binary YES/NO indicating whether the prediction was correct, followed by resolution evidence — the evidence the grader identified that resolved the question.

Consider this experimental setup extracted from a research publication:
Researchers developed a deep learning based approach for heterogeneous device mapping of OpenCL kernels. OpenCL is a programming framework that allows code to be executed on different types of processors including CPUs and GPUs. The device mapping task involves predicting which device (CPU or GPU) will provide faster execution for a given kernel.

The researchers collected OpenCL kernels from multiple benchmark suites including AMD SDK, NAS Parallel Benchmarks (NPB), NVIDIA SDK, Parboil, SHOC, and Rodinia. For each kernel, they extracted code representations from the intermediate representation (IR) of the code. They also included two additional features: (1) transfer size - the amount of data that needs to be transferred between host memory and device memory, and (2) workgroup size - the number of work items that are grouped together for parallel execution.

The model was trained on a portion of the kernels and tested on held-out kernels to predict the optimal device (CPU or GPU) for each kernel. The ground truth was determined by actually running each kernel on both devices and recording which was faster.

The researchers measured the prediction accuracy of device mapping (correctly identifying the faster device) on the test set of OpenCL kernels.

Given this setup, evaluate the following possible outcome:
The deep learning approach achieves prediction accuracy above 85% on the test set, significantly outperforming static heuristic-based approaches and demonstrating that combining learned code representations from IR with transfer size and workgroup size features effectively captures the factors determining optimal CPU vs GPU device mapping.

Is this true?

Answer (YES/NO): YES